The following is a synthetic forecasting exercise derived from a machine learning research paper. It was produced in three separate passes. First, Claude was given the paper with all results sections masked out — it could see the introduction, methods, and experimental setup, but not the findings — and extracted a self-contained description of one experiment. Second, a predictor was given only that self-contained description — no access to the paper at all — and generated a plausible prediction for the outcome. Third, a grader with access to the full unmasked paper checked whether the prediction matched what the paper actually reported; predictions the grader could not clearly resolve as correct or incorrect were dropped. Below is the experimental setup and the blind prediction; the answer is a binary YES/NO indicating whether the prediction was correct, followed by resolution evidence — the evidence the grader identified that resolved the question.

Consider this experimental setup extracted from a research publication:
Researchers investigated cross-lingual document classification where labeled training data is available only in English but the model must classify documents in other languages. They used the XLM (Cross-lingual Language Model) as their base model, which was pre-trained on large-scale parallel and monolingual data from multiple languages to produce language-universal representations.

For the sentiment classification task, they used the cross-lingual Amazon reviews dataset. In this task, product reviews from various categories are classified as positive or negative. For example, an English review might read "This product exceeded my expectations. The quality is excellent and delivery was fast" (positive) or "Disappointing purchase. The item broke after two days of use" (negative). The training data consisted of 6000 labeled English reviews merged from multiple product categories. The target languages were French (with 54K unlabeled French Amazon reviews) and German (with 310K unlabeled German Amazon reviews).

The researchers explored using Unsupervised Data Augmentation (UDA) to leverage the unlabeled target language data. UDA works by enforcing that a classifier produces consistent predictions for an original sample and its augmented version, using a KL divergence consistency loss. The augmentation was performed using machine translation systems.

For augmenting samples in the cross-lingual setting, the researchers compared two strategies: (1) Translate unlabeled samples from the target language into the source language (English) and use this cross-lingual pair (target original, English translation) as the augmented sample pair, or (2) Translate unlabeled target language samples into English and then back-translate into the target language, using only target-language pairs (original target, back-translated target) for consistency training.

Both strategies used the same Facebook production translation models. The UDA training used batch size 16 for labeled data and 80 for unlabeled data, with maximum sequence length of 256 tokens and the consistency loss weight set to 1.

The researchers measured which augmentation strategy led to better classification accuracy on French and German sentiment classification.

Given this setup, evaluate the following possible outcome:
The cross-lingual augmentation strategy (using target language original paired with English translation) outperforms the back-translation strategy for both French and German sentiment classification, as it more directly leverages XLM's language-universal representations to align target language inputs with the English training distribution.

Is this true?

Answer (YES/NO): NO